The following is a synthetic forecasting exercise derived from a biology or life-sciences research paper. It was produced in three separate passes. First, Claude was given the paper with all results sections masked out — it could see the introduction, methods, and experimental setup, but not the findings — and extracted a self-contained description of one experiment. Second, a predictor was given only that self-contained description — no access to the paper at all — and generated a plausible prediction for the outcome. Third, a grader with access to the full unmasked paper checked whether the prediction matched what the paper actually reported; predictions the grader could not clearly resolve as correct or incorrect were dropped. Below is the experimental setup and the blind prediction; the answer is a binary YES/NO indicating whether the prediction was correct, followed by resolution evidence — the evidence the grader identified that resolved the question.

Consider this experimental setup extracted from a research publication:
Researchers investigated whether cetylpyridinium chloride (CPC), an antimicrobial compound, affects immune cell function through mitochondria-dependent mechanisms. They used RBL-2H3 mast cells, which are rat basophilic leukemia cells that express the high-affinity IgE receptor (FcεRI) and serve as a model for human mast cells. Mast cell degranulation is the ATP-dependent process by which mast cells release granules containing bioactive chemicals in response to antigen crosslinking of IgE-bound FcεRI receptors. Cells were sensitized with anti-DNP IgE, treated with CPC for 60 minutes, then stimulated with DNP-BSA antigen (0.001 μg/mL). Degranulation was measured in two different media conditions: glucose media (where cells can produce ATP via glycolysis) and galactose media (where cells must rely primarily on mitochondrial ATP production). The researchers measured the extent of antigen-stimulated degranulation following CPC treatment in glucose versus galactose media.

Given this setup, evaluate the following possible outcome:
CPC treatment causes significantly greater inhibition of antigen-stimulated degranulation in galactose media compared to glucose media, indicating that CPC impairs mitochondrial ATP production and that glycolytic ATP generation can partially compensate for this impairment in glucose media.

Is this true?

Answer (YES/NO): NO